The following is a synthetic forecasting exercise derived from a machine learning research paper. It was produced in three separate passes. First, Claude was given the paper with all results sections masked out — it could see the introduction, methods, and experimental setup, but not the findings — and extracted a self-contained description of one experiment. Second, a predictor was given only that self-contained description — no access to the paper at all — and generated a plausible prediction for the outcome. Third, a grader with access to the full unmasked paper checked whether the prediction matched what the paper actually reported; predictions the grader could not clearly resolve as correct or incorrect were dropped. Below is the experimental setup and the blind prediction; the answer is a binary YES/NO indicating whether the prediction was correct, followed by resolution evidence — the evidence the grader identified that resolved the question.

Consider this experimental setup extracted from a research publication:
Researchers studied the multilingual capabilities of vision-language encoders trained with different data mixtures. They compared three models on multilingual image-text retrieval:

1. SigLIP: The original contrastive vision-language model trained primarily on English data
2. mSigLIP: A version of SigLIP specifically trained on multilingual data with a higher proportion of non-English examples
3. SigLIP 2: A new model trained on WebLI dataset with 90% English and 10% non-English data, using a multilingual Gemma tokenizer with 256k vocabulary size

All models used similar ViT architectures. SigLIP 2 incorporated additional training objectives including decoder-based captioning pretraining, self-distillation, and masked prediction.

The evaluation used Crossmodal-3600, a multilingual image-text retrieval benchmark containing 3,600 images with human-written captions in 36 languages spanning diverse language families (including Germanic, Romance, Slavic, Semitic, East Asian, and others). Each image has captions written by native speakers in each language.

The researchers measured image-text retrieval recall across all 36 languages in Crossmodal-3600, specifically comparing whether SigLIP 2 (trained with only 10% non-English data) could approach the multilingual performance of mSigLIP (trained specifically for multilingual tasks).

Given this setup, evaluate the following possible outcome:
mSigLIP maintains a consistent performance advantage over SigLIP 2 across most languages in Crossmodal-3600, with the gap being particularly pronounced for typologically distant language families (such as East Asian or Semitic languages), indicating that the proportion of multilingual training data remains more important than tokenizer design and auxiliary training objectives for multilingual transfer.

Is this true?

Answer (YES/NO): NO